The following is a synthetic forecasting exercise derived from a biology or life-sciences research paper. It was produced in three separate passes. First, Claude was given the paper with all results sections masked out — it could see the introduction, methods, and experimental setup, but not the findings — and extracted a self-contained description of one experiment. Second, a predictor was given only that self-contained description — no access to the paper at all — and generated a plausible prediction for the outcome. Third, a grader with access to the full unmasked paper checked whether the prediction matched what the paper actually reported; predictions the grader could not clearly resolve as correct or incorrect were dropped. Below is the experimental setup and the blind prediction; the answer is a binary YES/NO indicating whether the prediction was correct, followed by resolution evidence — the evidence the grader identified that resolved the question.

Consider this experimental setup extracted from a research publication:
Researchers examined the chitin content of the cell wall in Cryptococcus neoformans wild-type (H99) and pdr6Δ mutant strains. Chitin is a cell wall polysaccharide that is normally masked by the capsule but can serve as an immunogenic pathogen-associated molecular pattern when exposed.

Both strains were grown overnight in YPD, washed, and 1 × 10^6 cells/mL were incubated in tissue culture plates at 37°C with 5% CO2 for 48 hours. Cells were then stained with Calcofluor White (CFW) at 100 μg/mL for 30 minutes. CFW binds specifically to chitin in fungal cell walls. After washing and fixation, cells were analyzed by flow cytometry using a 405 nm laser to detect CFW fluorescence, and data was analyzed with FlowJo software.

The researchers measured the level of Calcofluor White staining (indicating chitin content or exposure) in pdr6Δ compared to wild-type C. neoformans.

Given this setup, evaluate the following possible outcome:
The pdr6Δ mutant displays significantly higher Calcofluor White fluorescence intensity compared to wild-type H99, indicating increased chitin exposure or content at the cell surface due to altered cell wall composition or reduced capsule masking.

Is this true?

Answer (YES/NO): YES